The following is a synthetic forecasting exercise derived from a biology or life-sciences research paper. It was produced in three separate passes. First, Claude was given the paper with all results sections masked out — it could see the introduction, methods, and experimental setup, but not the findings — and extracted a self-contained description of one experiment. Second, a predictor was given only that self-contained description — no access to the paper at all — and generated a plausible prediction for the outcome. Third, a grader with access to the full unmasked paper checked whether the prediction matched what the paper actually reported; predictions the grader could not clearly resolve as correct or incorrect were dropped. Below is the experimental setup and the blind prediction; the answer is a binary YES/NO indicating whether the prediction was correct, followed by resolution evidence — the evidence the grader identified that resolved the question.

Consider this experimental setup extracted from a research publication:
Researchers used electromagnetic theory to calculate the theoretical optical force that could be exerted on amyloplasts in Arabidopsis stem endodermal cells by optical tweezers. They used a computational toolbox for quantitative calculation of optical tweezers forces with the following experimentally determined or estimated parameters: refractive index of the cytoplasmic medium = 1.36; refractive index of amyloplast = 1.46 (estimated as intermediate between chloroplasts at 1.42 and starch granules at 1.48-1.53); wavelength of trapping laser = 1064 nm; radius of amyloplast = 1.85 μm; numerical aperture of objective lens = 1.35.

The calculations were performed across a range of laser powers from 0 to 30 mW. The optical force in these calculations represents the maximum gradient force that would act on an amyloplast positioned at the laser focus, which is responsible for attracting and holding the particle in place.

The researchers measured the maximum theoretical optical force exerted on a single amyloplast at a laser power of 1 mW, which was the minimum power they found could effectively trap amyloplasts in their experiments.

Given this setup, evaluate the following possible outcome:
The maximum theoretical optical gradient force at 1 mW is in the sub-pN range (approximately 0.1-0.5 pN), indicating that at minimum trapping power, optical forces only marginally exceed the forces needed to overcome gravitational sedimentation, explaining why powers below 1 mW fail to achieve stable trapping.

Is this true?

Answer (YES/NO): NO